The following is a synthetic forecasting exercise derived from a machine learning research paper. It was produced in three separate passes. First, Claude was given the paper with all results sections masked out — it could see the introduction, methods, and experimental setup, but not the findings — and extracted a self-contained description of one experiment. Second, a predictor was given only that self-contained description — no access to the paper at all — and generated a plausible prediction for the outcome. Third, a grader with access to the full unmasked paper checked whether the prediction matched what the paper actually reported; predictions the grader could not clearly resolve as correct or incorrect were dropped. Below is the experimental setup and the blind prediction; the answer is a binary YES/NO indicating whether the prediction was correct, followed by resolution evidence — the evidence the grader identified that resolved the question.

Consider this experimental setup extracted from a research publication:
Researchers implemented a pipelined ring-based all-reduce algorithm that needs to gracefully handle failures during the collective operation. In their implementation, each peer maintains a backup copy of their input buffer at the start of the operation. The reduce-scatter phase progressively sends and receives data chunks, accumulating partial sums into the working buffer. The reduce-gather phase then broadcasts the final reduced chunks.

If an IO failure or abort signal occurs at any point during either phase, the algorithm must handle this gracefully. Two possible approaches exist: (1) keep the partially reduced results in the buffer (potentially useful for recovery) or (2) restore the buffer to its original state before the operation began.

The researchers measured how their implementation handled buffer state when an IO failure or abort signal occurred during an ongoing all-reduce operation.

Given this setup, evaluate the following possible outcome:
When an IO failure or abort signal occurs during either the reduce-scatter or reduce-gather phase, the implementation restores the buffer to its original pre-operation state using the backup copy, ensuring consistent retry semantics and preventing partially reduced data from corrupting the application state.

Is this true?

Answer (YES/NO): YES